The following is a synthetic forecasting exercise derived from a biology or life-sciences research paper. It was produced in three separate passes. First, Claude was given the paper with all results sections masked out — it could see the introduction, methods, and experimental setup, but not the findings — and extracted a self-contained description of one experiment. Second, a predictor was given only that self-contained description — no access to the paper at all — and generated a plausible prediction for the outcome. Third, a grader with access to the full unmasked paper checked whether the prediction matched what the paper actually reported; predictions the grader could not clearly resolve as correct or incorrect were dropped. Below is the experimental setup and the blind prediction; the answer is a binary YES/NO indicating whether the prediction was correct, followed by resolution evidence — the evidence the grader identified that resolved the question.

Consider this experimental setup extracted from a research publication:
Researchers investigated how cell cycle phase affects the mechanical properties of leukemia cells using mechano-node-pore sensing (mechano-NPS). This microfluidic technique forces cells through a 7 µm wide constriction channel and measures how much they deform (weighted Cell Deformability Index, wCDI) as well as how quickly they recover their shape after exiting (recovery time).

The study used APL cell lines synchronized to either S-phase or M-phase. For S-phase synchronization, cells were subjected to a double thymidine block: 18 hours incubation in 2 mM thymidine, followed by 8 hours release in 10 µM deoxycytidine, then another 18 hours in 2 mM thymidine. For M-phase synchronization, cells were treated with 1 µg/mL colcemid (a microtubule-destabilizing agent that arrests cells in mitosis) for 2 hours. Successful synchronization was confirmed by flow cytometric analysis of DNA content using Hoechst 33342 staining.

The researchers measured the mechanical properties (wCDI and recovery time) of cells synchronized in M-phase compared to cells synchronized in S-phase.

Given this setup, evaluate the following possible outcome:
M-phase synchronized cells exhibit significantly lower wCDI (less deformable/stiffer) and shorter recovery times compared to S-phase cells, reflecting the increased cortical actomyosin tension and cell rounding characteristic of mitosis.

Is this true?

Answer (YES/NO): NO